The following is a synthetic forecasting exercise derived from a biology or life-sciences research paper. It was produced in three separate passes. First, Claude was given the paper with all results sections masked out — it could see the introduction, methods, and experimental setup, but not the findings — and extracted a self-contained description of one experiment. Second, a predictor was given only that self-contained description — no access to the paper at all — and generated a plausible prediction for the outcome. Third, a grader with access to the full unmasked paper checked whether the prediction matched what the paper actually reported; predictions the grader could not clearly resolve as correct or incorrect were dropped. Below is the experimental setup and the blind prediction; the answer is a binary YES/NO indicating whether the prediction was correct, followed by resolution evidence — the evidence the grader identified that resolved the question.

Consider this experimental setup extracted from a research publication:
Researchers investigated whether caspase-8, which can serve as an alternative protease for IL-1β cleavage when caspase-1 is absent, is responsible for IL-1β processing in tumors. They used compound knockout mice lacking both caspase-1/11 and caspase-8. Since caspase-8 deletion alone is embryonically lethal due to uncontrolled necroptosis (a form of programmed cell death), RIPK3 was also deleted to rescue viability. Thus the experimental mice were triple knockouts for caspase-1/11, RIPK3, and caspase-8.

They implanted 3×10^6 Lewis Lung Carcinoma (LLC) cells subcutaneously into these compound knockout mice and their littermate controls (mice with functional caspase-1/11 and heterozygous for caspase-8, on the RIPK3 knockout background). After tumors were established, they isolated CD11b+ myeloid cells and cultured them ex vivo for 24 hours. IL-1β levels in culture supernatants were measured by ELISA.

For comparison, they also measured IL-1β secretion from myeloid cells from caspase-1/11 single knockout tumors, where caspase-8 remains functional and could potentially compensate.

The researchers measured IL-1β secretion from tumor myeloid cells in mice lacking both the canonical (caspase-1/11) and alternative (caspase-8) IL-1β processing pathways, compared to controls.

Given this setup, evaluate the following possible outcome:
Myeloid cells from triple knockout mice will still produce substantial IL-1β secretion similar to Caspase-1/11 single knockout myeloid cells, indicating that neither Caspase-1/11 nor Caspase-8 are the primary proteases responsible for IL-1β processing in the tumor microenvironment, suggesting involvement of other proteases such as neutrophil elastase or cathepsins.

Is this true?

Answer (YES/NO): NO